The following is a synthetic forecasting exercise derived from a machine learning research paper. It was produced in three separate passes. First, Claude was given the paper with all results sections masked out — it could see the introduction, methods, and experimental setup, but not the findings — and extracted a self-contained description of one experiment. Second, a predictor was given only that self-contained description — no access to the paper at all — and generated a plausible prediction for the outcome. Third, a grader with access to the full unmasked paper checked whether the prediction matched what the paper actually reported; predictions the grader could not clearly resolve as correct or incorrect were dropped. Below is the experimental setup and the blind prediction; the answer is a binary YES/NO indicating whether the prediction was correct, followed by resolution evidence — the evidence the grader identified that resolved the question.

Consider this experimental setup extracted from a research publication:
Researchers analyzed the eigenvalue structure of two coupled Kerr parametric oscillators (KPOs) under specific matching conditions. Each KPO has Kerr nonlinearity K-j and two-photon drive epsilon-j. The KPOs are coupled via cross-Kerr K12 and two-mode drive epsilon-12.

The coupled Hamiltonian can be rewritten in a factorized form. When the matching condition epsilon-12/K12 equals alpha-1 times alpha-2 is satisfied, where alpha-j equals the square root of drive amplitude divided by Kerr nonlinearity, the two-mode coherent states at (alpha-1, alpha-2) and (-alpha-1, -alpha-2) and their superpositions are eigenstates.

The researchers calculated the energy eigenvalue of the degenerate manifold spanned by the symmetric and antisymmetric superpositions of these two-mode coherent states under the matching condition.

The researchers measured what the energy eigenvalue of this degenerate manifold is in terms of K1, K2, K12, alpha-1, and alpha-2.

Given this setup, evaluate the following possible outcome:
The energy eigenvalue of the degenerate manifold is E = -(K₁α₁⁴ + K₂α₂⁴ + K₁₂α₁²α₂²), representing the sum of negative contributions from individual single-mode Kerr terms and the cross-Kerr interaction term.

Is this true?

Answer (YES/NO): NO